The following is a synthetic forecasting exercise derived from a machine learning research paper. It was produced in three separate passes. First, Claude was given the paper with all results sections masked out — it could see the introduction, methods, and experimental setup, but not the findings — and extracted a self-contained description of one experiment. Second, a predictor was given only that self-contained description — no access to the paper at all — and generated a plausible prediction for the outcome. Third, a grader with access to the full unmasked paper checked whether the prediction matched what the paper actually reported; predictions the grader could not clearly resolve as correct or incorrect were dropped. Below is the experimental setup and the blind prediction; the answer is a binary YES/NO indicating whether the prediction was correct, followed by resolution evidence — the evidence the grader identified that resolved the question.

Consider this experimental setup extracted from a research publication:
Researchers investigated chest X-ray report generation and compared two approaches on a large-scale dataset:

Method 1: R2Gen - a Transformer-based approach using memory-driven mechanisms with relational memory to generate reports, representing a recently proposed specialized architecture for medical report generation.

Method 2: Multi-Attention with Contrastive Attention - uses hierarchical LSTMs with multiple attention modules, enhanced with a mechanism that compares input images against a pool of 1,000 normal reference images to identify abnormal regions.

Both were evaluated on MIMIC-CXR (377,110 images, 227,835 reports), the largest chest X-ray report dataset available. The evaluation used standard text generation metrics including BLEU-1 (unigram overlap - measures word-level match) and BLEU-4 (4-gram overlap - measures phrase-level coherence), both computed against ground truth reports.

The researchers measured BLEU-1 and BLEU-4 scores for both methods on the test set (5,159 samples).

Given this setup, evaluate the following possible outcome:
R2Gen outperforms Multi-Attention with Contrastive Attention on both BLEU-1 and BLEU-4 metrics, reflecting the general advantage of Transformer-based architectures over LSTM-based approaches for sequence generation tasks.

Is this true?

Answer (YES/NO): NO